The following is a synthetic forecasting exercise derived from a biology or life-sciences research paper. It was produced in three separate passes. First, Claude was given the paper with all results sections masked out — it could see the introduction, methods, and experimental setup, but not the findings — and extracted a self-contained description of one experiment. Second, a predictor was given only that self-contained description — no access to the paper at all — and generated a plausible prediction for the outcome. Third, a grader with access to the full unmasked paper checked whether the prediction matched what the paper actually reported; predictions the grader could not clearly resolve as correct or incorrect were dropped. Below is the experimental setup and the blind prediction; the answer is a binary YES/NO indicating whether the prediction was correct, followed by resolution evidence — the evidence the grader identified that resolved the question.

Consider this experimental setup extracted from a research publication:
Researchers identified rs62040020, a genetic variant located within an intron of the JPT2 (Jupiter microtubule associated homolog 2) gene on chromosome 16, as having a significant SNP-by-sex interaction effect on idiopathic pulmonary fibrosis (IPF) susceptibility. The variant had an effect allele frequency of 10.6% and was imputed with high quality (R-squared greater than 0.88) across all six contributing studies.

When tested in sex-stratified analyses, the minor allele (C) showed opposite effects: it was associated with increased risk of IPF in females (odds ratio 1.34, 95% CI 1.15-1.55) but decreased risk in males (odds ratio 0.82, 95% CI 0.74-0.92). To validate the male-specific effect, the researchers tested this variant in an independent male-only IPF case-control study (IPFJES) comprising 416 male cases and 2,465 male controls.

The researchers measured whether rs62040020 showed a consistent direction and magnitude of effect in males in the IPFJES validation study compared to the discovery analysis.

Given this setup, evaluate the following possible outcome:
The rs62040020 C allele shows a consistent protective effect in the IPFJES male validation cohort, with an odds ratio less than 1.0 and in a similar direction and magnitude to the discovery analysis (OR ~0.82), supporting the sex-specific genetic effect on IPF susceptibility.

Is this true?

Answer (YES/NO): NO